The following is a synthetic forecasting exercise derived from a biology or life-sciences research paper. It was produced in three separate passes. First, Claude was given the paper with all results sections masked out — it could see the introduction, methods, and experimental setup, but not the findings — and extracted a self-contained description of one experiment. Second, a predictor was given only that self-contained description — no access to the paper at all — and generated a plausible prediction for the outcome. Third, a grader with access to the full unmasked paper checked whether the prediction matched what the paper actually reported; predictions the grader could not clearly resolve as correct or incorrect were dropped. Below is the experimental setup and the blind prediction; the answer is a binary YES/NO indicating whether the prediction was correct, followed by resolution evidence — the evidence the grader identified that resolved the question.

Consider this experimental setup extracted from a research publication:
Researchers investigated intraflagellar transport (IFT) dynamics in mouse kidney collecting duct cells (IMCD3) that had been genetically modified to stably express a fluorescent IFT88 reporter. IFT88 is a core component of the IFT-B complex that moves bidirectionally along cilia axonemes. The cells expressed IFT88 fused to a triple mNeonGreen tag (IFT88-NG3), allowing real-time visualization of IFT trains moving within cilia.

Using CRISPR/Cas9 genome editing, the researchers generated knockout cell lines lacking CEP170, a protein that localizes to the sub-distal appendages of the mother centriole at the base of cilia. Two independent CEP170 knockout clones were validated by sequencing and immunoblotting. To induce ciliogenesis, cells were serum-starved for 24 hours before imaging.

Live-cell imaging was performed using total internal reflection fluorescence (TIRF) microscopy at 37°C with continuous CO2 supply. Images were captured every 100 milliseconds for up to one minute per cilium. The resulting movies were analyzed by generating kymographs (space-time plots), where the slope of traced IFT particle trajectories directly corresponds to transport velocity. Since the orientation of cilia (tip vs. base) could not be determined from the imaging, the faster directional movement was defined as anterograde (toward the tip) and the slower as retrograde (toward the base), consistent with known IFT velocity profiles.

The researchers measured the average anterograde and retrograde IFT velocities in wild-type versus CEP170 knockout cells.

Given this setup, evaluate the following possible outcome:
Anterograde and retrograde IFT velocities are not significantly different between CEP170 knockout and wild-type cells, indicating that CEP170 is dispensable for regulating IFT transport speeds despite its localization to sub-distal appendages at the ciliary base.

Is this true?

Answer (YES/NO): NO